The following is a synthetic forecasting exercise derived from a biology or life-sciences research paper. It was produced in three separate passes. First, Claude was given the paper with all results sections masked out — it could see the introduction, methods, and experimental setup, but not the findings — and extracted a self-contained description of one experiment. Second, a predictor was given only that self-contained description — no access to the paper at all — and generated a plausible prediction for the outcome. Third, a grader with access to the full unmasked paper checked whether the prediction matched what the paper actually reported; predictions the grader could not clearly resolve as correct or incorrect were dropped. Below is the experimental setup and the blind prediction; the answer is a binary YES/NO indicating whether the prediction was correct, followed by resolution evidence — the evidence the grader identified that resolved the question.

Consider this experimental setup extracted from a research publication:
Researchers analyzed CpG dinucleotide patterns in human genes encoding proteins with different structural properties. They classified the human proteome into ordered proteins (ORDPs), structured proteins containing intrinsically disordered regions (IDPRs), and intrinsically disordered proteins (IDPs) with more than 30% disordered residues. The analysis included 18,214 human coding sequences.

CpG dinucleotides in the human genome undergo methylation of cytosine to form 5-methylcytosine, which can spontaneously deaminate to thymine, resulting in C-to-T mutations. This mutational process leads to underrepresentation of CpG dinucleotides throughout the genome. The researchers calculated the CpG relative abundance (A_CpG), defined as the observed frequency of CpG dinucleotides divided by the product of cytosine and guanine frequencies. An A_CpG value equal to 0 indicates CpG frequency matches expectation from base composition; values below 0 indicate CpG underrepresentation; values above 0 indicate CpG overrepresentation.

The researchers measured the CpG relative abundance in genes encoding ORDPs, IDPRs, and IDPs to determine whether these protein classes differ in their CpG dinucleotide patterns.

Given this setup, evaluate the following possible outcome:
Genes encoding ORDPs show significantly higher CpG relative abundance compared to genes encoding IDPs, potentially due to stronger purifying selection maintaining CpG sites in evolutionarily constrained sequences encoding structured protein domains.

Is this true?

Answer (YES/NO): NO